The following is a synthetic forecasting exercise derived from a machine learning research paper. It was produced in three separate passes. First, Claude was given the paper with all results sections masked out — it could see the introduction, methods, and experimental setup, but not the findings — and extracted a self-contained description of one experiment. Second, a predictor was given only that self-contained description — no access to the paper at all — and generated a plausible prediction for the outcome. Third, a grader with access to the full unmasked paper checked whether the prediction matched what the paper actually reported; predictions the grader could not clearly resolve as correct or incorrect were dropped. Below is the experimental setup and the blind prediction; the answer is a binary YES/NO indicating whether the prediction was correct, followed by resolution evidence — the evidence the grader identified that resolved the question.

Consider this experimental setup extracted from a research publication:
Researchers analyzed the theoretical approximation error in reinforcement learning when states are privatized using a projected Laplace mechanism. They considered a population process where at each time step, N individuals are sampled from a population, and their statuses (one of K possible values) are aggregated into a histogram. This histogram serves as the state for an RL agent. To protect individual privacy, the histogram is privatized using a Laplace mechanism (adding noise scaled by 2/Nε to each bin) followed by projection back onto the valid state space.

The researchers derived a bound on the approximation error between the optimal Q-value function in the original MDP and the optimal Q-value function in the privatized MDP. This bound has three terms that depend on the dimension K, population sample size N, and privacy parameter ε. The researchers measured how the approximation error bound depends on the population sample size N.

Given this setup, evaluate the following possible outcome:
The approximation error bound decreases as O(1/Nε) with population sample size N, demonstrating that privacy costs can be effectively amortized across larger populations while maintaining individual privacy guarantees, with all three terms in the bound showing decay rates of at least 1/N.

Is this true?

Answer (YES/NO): NO